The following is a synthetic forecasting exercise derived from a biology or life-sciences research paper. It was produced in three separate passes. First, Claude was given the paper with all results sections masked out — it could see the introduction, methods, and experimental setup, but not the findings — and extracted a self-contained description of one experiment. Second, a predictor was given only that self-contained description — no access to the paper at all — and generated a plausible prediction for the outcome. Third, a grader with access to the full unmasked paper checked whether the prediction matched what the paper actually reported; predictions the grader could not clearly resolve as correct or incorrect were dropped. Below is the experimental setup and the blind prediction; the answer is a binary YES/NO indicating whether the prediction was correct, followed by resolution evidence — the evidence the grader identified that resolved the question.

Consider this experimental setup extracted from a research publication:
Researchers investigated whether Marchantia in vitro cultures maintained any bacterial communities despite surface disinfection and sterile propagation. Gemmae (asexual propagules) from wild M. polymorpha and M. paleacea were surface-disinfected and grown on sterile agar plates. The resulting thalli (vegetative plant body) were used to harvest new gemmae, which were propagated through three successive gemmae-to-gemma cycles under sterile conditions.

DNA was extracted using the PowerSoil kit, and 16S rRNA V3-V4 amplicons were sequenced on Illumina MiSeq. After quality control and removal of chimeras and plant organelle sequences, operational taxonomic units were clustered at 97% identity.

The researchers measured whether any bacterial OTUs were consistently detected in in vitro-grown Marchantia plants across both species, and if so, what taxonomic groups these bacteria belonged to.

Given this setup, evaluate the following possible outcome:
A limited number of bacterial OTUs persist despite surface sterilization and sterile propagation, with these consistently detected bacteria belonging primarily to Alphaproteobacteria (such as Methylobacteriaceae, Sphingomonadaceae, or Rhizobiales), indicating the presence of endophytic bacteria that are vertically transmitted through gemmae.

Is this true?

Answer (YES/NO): YES